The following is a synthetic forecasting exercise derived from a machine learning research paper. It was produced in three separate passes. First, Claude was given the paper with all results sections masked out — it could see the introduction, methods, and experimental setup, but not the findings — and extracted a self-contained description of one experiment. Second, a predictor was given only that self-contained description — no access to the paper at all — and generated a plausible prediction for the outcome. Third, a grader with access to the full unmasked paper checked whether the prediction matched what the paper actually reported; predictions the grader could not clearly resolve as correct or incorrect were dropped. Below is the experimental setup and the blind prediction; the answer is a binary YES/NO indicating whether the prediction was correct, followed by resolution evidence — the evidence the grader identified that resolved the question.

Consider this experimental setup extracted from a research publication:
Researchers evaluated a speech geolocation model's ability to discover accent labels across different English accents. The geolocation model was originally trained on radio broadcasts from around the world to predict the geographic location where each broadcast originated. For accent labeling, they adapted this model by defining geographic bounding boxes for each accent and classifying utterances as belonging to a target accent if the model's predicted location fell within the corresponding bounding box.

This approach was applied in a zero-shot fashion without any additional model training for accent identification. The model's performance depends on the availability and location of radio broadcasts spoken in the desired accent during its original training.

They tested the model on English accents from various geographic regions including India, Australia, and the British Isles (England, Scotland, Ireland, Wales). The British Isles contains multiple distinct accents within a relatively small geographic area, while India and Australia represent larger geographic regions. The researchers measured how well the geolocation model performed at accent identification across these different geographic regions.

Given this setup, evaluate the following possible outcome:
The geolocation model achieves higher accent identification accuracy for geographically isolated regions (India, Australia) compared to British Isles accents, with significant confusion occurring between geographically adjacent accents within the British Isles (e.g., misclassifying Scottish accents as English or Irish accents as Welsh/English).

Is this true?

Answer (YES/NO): NO